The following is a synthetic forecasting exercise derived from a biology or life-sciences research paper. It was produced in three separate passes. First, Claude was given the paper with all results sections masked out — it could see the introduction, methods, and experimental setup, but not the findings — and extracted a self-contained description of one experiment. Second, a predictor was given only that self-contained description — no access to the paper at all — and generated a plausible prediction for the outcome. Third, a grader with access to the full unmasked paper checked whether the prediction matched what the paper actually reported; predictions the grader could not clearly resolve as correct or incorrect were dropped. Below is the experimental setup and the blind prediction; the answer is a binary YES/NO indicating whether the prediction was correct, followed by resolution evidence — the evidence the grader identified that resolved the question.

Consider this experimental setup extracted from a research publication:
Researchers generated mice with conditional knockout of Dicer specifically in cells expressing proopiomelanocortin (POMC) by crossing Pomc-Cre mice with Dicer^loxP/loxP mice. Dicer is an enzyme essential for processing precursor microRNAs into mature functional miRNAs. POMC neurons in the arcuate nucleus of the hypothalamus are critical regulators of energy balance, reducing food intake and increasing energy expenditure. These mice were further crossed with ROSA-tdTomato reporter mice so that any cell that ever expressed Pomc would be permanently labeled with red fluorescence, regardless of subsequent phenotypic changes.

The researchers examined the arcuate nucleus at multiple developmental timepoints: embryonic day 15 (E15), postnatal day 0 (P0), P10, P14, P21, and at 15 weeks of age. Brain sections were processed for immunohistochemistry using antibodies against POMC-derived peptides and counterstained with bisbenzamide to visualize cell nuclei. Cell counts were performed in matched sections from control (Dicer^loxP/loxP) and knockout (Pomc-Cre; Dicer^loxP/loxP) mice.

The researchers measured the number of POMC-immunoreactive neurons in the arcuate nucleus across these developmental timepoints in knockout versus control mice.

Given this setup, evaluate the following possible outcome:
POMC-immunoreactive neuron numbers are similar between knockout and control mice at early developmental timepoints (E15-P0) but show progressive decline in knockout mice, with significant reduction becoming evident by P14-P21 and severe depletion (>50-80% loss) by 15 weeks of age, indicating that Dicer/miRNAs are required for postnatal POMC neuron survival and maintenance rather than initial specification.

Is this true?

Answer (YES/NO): NO